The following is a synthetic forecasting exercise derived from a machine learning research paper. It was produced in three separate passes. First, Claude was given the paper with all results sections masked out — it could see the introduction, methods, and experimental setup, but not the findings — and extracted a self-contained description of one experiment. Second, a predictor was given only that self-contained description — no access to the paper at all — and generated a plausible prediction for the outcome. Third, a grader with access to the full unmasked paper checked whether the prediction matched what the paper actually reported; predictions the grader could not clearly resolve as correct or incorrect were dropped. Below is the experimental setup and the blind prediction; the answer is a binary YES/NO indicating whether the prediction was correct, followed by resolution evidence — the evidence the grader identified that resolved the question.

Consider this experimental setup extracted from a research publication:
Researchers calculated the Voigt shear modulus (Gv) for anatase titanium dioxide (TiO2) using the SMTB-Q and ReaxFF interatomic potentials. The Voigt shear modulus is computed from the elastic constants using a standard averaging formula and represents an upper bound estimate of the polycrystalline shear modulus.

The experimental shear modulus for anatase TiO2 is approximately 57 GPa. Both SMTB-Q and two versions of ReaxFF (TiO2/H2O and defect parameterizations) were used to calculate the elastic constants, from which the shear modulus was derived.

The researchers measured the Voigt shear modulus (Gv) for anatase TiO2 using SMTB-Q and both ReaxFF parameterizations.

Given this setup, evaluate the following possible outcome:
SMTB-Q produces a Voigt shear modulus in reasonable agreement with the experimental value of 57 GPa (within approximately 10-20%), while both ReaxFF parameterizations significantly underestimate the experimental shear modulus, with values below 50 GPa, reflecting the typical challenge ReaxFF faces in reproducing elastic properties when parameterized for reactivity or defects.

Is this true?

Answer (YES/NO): NO